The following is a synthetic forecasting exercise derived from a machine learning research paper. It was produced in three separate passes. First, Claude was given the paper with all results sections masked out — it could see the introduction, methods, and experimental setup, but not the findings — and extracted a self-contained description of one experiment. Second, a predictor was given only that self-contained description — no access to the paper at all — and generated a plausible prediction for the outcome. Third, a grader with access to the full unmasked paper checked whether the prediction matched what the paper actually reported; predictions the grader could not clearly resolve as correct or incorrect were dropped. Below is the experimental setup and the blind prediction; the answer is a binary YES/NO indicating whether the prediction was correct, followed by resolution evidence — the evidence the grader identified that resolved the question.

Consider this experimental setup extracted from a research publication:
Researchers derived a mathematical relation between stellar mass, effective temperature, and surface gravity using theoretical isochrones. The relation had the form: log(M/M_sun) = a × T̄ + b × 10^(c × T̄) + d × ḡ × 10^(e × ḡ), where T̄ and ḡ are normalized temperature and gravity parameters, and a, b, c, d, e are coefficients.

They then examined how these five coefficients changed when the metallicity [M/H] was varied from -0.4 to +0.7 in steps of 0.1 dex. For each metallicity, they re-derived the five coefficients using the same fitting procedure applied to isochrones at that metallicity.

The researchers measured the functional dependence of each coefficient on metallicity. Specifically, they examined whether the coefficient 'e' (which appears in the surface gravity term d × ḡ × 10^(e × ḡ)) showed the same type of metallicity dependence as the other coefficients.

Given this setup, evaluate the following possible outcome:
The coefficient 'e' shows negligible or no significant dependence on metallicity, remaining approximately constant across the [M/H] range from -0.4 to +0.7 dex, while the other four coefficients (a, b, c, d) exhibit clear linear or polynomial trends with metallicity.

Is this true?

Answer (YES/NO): NO